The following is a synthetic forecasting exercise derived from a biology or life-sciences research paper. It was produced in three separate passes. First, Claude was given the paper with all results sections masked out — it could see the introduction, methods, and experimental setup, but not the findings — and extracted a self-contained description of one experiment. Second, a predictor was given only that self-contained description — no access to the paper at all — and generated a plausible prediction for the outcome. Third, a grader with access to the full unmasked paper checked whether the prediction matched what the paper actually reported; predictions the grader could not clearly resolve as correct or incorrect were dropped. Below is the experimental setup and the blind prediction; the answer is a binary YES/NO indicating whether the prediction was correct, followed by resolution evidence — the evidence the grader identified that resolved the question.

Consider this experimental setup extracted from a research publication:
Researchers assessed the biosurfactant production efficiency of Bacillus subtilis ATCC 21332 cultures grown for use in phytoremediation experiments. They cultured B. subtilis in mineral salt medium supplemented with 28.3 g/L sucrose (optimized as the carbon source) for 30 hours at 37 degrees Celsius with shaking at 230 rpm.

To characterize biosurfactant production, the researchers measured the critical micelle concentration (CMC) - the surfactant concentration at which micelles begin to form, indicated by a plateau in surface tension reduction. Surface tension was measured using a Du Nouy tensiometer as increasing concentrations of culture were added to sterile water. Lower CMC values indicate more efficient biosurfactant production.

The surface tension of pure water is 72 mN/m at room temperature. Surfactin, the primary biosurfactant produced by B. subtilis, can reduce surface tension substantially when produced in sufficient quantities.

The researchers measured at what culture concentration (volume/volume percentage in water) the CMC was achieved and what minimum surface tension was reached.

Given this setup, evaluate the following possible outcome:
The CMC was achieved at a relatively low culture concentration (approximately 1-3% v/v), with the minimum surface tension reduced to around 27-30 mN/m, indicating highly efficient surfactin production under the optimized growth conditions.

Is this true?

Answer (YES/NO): NO